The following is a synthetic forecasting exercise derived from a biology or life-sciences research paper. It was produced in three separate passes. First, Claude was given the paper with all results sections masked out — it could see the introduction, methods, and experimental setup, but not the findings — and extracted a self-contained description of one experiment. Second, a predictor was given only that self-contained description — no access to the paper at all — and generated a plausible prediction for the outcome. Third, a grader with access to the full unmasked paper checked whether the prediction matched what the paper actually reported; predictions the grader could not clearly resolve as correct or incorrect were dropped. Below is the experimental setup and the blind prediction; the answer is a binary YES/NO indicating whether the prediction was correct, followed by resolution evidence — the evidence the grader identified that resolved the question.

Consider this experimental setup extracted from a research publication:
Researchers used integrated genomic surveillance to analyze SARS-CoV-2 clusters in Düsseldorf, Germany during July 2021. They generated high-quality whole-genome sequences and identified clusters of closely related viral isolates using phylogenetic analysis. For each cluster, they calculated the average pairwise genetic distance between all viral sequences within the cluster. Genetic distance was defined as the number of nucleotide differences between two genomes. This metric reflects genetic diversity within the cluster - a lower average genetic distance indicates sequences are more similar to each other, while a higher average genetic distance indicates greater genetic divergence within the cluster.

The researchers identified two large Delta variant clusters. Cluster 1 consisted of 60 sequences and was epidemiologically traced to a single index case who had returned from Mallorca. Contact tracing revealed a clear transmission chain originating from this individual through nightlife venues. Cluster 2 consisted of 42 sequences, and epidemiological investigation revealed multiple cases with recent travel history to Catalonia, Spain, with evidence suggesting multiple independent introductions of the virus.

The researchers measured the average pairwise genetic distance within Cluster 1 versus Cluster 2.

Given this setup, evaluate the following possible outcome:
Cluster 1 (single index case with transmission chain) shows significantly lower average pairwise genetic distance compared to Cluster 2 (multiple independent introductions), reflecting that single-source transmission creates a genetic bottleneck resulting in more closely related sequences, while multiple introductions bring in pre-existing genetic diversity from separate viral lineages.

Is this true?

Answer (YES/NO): YES